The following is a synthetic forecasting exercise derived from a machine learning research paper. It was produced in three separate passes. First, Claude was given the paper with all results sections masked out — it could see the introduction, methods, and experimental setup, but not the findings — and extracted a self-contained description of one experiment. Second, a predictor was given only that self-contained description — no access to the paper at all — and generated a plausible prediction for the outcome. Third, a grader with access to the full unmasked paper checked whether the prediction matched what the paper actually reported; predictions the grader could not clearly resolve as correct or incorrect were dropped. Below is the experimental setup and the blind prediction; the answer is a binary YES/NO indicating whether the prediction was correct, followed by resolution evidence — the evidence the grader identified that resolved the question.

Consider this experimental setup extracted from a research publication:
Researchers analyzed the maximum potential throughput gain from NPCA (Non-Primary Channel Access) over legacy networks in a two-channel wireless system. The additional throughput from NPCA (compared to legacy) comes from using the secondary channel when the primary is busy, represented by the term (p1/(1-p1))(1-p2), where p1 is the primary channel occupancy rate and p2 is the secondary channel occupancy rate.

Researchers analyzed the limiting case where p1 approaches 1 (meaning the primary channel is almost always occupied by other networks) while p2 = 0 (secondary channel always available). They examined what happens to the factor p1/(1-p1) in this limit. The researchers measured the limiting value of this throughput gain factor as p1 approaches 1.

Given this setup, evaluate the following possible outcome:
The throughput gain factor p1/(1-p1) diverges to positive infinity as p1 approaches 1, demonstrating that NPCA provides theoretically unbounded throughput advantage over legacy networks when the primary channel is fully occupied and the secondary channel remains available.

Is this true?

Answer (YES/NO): YES